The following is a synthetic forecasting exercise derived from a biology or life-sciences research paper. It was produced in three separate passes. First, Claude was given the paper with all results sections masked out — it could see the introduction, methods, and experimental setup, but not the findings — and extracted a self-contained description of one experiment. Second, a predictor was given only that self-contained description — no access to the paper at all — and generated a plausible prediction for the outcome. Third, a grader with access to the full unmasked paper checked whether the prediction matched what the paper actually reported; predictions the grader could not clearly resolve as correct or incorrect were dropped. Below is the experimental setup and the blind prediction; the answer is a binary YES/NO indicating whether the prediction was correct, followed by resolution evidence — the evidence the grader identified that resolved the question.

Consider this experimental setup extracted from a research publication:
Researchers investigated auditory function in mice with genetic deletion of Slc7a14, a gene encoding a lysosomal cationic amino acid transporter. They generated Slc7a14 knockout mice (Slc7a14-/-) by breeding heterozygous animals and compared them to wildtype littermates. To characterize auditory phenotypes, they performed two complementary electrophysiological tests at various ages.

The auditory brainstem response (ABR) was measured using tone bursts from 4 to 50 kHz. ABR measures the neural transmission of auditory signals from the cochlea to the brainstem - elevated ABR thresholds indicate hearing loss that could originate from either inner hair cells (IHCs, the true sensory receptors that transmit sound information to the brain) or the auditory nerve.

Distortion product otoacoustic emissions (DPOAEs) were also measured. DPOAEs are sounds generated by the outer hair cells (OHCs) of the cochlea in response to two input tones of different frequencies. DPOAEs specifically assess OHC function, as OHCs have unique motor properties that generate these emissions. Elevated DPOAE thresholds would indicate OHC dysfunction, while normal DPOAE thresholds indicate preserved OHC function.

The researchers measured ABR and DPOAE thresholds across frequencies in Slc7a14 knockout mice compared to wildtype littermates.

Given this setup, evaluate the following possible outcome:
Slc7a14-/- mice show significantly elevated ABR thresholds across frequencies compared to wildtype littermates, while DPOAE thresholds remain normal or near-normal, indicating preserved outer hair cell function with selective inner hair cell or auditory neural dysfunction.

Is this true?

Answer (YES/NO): YES